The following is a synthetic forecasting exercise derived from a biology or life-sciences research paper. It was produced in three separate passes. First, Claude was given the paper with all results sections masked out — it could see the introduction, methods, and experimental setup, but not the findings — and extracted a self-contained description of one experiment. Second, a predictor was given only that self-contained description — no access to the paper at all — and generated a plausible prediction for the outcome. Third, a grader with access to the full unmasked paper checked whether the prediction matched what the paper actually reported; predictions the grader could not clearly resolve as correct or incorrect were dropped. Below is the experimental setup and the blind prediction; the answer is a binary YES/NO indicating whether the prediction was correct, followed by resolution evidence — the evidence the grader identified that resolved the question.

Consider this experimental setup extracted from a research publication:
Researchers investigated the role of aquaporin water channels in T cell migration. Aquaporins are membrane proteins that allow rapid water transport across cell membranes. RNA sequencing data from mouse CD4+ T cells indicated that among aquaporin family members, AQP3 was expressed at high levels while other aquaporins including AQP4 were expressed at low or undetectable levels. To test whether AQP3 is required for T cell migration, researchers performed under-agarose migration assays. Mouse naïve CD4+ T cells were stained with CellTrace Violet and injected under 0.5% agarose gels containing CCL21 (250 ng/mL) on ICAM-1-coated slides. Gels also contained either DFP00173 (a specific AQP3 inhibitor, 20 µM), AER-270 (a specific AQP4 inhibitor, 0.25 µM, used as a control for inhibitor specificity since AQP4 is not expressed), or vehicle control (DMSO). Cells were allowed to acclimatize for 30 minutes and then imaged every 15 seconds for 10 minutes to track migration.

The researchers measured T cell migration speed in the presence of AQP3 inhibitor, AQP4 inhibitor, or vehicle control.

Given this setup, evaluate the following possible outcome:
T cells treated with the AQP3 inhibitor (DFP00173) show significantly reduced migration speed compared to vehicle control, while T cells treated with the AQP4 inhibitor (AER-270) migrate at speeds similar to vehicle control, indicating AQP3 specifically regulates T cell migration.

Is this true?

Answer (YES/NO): NO